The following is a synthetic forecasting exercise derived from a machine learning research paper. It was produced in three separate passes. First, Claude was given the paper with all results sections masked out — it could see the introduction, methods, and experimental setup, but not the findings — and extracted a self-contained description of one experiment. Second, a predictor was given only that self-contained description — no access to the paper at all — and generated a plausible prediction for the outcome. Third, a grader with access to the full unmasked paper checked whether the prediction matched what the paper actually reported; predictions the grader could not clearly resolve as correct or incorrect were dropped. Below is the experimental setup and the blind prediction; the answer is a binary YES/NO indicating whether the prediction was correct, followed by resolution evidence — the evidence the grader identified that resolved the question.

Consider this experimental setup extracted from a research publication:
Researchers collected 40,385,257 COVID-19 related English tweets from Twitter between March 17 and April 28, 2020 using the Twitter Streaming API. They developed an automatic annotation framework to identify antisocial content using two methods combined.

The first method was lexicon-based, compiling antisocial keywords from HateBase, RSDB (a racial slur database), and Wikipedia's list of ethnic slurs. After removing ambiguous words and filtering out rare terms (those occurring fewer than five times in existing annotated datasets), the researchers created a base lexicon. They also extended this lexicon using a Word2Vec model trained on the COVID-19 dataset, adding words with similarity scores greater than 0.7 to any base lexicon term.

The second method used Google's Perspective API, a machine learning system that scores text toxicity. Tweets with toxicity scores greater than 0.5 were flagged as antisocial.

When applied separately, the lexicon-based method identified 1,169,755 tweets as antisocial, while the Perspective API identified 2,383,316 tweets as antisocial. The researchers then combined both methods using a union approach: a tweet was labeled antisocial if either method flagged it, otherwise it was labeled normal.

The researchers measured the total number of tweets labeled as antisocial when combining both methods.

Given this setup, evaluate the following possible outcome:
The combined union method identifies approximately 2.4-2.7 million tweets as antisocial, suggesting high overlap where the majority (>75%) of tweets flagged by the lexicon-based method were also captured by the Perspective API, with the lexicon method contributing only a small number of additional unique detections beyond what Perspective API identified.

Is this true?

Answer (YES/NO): YES